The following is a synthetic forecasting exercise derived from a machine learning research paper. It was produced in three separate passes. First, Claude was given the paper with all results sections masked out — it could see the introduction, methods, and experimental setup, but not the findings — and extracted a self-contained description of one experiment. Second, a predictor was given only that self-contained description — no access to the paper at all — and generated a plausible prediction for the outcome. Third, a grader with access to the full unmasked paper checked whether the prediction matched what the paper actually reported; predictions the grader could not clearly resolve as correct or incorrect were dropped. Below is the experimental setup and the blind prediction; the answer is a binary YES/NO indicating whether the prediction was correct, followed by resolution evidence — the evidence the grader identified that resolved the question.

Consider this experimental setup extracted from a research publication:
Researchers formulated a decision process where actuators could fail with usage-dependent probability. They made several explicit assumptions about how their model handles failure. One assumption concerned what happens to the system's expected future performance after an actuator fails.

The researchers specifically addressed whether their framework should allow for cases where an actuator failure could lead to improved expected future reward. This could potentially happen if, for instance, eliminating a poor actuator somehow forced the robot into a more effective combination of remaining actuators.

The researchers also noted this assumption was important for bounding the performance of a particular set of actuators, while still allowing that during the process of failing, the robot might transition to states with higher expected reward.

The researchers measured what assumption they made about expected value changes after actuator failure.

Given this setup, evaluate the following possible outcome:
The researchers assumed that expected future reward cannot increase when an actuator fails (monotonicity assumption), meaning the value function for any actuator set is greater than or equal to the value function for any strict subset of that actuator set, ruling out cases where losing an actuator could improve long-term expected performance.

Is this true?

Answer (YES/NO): YES